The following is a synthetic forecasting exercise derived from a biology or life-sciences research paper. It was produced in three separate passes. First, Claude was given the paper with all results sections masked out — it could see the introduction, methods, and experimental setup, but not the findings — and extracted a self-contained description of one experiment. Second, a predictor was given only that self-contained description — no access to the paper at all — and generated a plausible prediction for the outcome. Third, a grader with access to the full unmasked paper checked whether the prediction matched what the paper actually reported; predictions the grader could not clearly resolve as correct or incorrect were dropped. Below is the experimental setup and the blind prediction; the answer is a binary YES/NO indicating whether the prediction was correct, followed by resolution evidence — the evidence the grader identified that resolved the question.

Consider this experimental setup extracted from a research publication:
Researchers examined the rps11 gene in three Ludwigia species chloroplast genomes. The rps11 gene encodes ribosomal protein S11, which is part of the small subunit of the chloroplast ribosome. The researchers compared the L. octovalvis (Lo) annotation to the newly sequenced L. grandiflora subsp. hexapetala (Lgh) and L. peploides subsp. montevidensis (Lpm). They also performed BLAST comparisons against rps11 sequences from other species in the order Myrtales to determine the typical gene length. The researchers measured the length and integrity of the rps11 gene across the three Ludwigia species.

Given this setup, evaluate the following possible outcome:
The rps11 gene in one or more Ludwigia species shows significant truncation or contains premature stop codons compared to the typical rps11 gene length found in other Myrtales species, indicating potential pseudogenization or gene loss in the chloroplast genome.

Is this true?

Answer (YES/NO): YES